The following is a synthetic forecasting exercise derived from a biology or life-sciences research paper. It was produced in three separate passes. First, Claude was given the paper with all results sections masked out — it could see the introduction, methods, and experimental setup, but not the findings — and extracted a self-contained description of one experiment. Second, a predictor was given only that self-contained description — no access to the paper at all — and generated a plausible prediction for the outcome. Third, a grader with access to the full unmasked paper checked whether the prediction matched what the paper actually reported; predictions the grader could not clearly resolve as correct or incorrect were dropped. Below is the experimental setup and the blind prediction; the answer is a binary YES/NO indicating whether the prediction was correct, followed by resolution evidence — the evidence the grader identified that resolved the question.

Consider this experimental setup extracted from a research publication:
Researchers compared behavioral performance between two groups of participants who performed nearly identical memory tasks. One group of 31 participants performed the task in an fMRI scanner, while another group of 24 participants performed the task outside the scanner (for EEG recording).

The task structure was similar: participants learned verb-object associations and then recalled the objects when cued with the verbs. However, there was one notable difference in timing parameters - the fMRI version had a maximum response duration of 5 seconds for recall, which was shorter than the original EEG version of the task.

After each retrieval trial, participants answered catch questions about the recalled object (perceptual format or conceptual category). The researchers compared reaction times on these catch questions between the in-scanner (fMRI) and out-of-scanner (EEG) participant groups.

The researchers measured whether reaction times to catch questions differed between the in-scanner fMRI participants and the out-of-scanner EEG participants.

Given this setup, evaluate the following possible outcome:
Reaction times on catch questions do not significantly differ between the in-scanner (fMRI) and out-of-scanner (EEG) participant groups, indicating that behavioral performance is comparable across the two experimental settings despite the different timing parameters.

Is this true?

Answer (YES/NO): NO